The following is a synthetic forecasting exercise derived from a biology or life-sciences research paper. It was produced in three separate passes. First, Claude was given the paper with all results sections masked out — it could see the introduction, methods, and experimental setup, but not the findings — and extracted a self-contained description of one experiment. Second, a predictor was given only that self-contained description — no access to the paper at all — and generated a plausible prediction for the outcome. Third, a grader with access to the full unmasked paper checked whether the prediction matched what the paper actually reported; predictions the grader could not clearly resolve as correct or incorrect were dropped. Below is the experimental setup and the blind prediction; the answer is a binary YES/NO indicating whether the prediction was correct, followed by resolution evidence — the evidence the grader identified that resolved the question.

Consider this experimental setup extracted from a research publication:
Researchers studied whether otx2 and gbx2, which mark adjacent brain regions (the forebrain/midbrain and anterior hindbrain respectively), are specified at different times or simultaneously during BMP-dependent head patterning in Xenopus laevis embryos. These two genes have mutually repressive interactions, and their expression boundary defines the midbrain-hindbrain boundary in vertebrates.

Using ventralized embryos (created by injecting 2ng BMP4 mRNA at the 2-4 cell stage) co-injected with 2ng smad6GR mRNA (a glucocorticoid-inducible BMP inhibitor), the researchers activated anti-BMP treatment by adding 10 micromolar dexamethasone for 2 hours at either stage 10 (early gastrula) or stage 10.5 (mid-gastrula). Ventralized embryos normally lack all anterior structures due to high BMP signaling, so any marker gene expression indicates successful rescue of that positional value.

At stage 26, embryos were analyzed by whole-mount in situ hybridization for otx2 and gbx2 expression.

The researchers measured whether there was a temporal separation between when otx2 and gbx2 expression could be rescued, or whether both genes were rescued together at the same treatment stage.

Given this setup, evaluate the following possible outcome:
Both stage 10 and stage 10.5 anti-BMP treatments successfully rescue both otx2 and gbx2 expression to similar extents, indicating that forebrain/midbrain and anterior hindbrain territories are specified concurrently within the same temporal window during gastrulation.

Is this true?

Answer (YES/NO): NO